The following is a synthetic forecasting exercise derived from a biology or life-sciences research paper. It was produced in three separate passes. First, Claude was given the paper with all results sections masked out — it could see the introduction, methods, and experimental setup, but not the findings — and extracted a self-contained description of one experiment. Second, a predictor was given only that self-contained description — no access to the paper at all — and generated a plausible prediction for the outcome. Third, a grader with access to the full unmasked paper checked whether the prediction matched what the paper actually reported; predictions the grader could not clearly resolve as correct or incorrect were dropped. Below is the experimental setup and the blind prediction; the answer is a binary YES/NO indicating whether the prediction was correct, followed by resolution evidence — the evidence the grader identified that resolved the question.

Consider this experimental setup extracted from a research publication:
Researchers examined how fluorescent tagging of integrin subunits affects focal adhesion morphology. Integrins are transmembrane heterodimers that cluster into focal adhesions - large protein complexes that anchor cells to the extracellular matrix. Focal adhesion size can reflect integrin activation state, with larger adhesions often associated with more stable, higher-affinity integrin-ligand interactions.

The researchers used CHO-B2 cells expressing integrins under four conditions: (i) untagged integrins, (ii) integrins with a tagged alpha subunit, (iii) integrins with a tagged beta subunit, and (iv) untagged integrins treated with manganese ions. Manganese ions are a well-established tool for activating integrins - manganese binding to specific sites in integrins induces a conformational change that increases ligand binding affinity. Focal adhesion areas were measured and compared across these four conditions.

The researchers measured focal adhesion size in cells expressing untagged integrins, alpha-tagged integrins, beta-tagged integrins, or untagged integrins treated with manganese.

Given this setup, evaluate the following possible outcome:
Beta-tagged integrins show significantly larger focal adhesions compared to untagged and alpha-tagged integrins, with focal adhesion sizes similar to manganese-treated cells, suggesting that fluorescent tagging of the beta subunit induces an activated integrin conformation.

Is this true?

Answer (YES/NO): YES